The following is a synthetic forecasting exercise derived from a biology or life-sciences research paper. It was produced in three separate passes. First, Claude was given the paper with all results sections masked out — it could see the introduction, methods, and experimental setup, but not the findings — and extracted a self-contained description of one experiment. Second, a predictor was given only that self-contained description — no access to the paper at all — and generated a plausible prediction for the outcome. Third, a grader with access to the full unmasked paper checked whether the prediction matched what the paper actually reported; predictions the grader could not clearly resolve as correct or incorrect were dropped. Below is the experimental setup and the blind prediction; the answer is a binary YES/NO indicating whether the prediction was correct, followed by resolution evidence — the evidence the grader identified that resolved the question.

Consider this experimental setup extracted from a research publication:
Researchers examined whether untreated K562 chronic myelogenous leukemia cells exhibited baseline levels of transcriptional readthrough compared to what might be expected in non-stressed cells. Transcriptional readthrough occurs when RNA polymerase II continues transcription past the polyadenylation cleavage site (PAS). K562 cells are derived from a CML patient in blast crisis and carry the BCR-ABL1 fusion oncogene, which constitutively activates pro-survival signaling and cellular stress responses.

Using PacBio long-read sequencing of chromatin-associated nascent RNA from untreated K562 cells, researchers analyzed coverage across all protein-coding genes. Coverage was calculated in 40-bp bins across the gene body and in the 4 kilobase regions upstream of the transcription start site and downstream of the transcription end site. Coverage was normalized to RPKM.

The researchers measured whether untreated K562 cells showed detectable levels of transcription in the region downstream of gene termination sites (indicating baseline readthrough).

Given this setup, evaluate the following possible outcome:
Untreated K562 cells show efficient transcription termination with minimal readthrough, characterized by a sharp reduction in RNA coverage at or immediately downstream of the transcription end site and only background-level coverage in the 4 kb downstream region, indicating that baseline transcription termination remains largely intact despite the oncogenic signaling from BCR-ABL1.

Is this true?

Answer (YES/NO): NO